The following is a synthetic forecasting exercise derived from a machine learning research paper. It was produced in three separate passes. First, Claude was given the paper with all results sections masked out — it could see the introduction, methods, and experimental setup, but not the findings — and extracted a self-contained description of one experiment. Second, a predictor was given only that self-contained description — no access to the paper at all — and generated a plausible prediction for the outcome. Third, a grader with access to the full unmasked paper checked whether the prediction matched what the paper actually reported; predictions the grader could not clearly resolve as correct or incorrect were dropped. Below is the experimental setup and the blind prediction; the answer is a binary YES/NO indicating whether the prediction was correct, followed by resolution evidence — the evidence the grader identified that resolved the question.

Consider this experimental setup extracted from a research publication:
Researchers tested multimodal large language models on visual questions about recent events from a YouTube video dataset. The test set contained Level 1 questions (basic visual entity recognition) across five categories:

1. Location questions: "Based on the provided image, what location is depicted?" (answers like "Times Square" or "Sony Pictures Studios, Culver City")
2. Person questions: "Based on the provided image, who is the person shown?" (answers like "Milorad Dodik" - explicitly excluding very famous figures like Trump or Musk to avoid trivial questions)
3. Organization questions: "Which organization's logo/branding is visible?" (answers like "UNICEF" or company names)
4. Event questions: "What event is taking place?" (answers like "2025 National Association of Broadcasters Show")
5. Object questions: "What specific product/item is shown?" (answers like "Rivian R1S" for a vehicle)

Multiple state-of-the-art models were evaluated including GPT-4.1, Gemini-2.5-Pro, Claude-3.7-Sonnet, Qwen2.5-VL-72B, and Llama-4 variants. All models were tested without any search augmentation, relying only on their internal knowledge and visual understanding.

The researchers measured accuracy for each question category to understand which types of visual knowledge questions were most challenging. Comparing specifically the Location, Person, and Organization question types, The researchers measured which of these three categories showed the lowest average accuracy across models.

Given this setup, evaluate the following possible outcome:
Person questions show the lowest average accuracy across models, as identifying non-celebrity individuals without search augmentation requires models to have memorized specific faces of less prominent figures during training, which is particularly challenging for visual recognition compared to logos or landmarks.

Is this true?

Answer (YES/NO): YES